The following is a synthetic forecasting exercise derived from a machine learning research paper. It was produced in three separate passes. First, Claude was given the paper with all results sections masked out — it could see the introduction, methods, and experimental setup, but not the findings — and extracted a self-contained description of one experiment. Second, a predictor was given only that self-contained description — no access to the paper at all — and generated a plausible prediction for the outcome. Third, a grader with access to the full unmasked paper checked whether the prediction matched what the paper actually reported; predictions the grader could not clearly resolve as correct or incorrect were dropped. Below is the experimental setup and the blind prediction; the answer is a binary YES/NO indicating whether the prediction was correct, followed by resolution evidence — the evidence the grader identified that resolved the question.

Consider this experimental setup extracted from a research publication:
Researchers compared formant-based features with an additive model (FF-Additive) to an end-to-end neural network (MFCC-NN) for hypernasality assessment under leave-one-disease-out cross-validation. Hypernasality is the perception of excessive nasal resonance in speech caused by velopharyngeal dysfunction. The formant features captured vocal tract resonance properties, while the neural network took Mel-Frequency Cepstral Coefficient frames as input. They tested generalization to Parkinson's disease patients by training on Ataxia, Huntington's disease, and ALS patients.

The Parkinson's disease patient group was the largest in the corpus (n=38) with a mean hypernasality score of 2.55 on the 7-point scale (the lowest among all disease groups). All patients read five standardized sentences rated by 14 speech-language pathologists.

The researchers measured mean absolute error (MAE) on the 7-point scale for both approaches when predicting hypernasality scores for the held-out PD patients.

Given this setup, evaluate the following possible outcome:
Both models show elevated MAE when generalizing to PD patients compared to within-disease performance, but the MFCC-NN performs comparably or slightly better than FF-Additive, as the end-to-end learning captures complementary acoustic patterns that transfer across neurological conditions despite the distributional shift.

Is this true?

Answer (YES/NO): NO